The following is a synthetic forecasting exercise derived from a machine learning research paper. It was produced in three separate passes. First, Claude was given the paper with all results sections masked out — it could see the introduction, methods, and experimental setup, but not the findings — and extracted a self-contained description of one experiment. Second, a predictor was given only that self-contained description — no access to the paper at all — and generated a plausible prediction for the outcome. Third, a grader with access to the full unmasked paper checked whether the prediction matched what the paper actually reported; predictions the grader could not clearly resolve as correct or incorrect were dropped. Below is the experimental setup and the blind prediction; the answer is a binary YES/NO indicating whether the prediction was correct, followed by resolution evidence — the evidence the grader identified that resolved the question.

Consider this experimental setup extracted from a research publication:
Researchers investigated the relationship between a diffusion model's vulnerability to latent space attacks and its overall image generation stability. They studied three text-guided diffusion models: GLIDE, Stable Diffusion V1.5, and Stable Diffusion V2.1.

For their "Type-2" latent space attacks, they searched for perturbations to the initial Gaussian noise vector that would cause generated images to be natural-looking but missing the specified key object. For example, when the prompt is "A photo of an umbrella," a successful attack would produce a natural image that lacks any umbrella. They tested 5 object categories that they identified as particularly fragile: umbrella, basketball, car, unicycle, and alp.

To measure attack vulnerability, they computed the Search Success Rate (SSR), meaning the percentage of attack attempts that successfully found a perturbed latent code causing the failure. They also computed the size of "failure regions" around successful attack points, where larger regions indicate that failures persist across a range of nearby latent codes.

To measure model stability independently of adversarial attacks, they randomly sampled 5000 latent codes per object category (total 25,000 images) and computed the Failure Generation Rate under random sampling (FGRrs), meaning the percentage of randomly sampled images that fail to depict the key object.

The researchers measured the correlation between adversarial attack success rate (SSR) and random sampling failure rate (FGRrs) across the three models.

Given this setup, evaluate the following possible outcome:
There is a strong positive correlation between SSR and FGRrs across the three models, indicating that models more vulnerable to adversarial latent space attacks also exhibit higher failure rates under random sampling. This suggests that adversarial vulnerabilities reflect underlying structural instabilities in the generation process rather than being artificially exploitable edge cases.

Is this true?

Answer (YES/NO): YES